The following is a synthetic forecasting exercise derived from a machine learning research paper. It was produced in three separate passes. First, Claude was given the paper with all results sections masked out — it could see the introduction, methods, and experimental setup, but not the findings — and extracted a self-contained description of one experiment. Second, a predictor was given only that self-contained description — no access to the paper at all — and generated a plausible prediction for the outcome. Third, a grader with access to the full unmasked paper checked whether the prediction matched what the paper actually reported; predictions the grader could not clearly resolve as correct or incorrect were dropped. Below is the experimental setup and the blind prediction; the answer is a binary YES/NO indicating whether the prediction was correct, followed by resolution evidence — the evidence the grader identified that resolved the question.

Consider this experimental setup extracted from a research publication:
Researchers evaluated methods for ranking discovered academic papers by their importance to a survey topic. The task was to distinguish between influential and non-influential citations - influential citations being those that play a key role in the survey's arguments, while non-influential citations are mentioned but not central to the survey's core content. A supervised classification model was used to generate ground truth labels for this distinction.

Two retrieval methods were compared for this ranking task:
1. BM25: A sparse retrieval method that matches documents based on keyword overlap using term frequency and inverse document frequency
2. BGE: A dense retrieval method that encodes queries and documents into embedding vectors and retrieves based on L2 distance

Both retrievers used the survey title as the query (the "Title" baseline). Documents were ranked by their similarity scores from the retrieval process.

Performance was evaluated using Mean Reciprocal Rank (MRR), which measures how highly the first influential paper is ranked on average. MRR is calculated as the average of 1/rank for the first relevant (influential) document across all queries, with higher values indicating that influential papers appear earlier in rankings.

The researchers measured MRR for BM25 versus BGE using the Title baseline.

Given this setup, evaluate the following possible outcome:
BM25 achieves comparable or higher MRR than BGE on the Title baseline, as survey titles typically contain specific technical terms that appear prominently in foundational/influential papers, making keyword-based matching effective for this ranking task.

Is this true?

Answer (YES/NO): NO